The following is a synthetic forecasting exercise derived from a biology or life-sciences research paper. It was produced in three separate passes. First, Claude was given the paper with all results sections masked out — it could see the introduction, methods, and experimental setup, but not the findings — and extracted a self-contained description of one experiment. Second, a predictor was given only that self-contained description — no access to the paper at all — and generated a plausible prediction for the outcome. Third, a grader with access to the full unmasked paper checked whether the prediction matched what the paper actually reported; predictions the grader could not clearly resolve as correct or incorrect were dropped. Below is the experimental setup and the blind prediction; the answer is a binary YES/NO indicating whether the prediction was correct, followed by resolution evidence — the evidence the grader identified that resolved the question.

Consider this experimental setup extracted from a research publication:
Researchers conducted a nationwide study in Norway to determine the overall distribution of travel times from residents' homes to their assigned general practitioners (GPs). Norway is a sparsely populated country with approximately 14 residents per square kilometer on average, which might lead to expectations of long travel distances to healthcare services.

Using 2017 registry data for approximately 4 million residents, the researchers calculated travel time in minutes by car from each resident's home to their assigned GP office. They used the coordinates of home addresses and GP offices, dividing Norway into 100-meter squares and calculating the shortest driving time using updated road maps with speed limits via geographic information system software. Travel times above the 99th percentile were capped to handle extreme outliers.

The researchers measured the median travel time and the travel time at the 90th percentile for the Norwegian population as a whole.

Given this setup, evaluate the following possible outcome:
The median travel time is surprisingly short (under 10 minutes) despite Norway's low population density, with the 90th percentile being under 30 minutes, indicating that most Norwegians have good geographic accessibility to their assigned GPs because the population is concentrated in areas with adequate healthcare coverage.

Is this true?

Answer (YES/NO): YES